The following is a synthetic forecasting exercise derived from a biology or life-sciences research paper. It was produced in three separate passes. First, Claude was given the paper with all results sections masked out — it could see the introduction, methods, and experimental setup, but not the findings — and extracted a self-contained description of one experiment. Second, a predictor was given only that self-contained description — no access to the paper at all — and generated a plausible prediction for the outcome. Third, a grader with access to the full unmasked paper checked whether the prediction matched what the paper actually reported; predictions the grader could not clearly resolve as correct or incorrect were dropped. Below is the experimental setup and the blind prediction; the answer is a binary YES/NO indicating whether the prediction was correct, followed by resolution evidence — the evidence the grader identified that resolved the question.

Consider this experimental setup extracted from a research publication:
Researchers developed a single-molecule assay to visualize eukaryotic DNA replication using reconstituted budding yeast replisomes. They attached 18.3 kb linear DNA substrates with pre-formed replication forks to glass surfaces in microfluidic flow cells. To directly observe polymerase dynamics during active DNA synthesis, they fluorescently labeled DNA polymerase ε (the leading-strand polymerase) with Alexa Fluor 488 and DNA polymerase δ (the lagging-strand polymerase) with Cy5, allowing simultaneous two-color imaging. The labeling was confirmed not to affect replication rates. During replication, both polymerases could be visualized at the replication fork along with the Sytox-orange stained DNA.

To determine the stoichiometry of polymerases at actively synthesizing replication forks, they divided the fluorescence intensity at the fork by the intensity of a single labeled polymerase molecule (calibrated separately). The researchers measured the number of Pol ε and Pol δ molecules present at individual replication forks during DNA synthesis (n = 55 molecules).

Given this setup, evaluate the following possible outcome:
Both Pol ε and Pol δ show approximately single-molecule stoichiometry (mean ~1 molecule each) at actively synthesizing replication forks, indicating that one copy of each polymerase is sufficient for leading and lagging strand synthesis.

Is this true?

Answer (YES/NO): YES